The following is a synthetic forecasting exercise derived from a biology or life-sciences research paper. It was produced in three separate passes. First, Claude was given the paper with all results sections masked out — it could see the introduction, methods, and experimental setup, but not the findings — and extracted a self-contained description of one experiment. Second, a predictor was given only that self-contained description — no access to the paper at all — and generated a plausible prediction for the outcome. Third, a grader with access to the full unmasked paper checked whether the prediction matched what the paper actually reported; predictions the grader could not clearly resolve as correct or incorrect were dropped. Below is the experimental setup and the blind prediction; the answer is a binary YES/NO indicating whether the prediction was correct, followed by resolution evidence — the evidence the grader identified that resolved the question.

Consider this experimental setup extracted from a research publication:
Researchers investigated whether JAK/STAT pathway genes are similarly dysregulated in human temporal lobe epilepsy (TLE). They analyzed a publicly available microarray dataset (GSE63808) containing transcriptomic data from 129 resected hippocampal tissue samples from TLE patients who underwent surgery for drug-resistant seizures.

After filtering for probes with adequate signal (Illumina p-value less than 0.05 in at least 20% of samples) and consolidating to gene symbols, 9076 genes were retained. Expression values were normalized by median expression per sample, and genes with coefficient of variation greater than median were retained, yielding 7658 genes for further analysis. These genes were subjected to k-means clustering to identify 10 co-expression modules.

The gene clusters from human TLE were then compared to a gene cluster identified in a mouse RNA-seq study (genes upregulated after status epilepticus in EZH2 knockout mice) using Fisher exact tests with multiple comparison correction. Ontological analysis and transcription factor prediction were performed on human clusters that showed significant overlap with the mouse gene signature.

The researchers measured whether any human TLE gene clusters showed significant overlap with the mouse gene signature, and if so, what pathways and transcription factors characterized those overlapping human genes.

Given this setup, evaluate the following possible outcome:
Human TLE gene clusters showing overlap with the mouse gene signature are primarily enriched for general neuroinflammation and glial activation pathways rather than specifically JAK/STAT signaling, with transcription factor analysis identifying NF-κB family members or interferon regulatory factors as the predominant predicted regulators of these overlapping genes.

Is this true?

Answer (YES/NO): NO